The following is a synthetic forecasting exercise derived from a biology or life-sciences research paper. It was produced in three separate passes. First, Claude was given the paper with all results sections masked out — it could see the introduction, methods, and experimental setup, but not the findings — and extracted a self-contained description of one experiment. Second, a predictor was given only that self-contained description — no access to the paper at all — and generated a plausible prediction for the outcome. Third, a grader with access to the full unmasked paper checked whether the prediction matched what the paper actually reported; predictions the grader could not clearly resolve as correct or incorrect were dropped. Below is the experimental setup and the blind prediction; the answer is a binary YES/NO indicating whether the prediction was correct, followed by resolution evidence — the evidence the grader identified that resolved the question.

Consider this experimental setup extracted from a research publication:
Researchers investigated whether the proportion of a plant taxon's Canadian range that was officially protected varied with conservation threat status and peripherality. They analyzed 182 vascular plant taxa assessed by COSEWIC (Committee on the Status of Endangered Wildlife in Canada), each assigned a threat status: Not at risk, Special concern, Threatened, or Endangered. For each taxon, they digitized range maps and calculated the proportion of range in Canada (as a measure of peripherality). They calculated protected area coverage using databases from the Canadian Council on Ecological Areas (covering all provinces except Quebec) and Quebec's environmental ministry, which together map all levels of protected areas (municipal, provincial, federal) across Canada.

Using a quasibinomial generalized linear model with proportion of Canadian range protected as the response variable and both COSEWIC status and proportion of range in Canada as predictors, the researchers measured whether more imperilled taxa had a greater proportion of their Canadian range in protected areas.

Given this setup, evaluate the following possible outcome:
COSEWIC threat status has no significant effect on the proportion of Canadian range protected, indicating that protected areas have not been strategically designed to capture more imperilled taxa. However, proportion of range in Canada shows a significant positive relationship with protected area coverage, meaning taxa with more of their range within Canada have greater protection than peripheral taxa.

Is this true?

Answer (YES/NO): NO